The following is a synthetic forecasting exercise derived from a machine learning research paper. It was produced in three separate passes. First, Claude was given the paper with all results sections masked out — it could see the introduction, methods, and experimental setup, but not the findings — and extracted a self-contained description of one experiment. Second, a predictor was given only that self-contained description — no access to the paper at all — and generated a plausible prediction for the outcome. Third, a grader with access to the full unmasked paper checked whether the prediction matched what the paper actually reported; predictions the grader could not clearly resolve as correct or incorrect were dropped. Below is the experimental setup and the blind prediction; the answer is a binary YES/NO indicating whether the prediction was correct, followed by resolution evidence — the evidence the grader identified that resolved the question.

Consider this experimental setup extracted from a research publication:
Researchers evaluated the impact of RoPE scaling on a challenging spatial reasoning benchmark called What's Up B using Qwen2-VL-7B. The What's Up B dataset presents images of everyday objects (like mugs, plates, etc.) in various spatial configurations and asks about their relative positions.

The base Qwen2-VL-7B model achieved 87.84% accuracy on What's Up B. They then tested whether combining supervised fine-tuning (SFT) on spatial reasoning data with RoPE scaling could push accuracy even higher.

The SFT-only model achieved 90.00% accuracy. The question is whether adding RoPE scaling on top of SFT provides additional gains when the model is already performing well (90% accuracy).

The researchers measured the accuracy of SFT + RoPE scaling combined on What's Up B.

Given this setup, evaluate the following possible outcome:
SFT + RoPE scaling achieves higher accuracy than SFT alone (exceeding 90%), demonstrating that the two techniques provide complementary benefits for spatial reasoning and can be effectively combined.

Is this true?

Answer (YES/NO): YES